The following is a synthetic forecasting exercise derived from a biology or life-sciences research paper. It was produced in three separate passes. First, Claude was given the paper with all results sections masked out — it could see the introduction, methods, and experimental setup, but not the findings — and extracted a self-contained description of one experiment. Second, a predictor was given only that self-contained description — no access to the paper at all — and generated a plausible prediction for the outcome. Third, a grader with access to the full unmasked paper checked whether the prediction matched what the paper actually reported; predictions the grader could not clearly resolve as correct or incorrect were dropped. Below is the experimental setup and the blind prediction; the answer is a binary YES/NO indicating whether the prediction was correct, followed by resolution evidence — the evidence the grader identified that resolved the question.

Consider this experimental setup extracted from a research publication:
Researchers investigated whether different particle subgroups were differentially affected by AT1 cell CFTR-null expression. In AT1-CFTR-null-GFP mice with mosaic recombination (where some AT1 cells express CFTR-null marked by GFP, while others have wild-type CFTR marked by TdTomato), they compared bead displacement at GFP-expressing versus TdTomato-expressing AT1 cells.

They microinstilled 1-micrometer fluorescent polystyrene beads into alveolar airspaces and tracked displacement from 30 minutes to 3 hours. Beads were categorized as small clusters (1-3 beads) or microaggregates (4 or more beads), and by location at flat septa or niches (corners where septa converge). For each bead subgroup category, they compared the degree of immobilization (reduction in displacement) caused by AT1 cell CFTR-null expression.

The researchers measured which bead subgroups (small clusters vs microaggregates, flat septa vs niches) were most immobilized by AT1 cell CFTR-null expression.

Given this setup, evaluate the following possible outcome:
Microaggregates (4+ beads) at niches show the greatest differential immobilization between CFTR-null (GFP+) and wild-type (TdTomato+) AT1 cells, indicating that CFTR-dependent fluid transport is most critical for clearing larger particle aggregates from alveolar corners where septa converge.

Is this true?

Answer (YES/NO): NO